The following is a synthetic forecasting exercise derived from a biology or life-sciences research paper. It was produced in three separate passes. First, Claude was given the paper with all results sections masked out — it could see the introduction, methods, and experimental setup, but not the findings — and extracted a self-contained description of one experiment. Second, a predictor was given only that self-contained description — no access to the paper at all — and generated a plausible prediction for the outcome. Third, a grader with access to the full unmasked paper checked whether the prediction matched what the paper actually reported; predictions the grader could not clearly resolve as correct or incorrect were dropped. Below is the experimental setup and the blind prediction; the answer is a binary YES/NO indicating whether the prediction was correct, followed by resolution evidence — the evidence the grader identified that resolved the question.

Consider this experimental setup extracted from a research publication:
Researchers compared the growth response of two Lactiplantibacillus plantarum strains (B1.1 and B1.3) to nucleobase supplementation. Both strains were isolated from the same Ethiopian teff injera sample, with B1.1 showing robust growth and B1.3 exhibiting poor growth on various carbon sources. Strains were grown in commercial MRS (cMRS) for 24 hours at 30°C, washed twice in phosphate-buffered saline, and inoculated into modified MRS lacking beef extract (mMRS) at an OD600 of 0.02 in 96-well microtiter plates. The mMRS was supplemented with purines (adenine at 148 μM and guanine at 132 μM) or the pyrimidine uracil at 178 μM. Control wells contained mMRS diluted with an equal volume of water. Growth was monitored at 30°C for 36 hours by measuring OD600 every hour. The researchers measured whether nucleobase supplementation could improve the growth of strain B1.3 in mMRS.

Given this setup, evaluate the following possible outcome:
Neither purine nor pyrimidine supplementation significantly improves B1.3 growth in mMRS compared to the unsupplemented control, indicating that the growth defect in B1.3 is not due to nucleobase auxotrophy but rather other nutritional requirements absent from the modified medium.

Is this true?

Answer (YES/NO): YES